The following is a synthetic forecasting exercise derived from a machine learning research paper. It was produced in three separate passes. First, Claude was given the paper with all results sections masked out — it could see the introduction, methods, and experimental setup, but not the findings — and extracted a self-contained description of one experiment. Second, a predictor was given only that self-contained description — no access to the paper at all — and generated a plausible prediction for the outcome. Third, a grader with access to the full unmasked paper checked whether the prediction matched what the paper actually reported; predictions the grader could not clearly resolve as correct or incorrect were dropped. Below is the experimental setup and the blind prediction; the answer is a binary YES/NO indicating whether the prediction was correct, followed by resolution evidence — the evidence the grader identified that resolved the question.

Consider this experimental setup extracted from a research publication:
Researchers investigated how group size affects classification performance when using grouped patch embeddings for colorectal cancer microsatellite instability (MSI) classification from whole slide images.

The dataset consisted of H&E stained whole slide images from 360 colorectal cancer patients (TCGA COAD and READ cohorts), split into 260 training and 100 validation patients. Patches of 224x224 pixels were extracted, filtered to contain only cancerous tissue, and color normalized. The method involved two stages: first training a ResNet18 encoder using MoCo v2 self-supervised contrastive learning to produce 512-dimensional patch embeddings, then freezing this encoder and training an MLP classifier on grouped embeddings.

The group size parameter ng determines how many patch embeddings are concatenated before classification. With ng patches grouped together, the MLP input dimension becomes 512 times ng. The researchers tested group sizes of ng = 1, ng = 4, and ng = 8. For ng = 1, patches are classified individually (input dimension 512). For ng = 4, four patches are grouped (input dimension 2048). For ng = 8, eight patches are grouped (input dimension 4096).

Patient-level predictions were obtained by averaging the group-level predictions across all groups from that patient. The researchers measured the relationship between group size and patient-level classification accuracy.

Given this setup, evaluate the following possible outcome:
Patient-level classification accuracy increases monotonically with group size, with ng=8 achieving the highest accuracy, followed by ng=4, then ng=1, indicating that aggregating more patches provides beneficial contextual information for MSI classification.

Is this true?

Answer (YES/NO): NO